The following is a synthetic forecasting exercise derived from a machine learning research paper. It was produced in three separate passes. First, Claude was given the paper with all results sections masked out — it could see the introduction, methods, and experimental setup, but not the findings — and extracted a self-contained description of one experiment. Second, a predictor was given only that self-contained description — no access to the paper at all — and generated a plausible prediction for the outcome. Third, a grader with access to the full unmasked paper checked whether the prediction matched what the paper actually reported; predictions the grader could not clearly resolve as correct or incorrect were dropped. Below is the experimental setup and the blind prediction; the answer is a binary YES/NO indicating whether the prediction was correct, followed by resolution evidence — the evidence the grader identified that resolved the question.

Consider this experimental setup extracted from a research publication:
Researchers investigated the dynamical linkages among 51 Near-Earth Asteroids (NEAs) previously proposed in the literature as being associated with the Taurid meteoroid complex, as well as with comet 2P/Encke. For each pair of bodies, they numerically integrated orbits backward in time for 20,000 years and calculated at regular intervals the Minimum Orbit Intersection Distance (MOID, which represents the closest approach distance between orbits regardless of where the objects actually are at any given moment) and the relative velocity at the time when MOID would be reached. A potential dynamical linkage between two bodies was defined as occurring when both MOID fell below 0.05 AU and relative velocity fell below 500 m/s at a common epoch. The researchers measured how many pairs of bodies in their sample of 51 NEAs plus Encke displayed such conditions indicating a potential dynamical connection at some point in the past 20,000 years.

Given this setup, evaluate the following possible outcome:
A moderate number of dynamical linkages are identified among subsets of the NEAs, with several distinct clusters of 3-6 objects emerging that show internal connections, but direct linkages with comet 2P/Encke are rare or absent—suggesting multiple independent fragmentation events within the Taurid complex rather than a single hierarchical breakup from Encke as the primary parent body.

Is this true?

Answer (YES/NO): NO